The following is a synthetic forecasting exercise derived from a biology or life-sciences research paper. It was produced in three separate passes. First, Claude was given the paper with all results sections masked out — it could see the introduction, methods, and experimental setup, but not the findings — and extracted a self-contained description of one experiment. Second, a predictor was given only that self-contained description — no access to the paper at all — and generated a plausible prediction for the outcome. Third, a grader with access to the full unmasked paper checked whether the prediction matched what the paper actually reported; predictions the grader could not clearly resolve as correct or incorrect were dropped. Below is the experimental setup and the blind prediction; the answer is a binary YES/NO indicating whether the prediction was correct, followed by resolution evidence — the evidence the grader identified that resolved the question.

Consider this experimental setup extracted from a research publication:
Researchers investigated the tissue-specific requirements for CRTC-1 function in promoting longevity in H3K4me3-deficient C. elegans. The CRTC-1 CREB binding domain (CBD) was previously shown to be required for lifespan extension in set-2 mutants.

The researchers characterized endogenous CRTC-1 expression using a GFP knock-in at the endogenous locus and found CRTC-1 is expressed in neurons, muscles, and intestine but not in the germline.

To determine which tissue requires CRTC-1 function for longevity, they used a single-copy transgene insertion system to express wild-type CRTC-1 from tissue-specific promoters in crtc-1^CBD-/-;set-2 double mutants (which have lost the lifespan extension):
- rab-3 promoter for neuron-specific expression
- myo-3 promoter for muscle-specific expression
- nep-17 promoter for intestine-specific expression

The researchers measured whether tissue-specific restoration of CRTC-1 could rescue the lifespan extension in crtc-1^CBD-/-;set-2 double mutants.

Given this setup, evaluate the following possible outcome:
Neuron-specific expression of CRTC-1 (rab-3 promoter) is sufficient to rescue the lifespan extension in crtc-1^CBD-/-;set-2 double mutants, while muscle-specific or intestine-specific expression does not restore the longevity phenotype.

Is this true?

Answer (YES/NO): YES